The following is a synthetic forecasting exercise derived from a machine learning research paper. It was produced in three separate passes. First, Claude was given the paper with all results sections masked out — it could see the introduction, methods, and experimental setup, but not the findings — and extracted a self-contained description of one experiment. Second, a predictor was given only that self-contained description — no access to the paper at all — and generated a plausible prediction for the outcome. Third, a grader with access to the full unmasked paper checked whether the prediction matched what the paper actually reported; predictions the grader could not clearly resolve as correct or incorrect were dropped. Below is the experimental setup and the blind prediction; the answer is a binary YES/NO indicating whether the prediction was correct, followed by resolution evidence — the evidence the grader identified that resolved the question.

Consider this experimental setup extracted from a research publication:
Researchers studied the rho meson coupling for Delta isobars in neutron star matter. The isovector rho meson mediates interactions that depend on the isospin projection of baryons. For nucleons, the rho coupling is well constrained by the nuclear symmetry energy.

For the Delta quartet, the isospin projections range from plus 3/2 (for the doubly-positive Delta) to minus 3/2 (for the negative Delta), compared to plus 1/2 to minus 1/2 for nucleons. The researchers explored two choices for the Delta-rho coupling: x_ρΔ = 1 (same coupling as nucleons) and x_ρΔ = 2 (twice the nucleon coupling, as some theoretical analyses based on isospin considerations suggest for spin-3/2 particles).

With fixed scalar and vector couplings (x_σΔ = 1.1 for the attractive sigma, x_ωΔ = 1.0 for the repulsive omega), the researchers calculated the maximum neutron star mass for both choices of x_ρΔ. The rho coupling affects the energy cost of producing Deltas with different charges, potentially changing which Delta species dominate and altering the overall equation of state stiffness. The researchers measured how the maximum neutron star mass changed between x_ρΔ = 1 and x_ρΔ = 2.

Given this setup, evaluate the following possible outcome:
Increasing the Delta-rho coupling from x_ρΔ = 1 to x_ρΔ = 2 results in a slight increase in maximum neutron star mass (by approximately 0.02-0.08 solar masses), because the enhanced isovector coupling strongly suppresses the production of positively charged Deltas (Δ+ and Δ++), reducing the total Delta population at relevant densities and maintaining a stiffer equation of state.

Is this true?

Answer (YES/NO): NO